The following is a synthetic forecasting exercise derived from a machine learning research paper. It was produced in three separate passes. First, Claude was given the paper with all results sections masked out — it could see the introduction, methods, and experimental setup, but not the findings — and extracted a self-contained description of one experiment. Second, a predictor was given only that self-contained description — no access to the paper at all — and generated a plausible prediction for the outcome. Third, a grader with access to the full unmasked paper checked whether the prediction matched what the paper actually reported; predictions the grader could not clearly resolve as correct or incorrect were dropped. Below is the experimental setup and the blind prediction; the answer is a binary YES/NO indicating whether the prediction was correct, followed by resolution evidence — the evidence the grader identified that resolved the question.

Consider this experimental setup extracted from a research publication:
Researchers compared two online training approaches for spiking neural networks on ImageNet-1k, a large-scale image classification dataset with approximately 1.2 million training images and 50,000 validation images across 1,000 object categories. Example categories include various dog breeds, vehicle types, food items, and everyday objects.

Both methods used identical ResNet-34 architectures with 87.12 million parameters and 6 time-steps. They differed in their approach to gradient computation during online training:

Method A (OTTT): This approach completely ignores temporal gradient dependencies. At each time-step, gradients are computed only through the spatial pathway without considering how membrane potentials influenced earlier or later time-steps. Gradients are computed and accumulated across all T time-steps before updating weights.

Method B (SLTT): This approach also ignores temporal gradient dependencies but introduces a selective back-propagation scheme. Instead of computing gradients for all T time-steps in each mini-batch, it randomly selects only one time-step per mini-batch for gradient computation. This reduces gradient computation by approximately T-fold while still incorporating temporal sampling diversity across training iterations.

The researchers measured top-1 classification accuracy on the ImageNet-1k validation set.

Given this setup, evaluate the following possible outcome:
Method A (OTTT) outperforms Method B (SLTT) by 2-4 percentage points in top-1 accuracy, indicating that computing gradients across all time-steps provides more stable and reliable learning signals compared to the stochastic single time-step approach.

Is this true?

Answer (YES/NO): NO